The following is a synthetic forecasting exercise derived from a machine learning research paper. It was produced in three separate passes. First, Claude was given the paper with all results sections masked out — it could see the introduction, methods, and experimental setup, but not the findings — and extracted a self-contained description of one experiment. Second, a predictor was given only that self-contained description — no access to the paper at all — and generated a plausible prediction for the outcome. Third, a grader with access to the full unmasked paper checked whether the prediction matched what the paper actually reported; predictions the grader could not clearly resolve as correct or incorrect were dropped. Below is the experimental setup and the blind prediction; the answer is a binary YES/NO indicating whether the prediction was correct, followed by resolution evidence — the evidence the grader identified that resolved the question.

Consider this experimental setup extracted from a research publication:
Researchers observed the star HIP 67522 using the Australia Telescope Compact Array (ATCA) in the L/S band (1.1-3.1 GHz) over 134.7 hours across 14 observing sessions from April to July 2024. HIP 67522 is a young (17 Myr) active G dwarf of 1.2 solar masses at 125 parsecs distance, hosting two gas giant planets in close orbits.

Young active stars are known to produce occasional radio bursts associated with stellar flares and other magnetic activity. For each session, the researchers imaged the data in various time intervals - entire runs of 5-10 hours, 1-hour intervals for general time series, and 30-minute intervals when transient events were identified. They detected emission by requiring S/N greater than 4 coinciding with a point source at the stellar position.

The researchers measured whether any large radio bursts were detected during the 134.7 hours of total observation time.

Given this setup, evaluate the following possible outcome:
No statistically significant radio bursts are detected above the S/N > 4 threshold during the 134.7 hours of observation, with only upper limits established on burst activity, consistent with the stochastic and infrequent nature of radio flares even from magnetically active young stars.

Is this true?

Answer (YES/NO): NO